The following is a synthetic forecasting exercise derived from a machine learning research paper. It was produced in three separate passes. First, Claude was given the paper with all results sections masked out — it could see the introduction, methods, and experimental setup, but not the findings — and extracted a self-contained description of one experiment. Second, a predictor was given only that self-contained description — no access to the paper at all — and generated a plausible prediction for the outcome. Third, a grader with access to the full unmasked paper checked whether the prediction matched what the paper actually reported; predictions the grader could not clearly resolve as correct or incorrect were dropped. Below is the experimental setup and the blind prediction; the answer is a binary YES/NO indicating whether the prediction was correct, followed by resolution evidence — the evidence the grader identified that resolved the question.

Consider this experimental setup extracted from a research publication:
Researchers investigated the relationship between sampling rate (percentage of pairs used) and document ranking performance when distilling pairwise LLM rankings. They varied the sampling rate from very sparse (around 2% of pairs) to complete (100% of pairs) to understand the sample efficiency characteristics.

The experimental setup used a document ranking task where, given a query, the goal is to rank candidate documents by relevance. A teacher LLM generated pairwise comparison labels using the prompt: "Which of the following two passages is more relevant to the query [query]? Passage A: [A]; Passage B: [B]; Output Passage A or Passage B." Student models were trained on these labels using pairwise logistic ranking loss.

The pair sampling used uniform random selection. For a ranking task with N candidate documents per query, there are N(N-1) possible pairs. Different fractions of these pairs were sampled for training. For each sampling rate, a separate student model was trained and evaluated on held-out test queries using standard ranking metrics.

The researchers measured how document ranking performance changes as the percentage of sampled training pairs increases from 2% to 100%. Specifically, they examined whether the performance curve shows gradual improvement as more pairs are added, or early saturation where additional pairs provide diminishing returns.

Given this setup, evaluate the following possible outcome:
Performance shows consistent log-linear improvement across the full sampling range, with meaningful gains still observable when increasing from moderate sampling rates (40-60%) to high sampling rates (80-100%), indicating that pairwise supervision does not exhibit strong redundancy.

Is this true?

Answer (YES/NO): NO